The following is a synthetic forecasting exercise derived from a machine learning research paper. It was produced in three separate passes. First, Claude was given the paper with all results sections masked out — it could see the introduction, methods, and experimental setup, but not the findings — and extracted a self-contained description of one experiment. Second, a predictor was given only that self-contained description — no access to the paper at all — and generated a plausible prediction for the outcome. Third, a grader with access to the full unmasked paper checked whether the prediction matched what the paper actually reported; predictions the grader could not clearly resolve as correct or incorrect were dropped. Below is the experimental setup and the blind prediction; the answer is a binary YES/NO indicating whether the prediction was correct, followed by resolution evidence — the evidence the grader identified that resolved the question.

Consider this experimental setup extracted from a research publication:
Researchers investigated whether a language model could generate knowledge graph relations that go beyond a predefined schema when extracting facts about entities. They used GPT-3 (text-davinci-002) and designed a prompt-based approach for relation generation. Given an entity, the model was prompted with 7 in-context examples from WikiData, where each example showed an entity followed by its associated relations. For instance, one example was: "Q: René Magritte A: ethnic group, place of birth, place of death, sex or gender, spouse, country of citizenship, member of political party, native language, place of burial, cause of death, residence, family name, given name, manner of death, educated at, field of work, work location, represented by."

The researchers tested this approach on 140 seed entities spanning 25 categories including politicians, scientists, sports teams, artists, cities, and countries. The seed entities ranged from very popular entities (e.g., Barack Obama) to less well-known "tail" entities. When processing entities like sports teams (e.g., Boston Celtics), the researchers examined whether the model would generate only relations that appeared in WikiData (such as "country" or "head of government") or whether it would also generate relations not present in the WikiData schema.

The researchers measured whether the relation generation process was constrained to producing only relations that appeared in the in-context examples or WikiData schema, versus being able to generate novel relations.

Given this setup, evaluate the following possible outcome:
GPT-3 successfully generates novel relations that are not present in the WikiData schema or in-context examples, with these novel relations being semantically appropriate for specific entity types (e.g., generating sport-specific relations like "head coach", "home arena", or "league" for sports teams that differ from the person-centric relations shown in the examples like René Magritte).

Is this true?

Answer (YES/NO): YES